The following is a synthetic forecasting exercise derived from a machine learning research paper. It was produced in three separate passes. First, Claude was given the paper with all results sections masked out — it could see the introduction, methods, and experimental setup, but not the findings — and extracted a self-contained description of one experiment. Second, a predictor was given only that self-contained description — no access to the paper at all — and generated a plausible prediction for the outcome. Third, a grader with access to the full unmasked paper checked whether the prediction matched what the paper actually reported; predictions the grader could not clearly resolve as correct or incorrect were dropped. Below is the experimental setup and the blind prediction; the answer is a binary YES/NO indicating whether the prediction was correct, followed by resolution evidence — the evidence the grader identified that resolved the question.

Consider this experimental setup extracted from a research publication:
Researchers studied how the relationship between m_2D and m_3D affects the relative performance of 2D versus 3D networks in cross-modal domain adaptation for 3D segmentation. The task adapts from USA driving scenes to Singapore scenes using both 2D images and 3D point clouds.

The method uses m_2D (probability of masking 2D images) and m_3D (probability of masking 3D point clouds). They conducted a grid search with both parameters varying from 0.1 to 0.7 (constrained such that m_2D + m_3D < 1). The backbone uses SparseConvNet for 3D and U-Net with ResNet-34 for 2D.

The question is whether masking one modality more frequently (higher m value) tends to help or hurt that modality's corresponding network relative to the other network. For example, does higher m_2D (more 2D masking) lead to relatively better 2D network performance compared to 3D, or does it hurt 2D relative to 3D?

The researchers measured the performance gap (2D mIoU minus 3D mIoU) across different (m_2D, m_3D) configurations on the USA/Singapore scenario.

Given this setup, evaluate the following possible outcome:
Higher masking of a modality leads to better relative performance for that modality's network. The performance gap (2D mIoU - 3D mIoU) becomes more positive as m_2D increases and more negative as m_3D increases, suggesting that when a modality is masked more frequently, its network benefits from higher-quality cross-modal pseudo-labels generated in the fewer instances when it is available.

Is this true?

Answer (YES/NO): NO